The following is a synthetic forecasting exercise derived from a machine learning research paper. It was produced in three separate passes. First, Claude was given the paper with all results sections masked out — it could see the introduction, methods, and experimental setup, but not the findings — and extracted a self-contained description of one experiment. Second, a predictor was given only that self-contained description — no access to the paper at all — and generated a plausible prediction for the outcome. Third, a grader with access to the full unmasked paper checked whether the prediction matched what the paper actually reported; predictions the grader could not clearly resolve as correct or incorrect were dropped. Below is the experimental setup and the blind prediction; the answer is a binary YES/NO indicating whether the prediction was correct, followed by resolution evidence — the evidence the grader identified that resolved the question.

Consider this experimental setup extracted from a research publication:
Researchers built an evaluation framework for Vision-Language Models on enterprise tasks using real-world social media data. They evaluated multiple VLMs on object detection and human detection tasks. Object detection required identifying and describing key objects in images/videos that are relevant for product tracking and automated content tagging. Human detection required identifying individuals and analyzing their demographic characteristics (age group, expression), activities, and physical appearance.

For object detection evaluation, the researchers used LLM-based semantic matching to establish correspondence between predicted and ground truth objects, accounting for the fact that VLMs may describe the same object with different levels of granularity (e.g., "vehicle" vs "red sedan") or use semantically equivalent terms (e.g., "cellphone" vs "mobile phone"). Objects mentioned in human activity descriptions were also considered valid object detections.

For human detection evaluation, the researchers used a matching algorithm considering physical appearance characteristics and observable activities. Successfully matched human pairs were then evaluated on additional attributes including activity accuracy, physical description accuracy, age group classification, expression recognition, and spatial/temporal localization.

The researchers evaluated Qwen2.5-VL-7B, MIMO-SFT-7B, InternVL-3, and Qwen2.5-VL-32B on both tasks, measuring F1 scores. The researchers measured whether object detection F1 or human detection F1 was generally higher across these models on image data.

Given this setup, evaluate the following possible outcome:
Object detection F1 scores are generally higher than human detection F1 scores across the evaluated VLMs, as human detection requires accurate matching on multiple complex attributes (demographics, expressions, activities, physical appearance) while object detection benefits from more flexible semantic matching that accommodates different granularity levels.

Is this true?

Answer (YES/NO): NO